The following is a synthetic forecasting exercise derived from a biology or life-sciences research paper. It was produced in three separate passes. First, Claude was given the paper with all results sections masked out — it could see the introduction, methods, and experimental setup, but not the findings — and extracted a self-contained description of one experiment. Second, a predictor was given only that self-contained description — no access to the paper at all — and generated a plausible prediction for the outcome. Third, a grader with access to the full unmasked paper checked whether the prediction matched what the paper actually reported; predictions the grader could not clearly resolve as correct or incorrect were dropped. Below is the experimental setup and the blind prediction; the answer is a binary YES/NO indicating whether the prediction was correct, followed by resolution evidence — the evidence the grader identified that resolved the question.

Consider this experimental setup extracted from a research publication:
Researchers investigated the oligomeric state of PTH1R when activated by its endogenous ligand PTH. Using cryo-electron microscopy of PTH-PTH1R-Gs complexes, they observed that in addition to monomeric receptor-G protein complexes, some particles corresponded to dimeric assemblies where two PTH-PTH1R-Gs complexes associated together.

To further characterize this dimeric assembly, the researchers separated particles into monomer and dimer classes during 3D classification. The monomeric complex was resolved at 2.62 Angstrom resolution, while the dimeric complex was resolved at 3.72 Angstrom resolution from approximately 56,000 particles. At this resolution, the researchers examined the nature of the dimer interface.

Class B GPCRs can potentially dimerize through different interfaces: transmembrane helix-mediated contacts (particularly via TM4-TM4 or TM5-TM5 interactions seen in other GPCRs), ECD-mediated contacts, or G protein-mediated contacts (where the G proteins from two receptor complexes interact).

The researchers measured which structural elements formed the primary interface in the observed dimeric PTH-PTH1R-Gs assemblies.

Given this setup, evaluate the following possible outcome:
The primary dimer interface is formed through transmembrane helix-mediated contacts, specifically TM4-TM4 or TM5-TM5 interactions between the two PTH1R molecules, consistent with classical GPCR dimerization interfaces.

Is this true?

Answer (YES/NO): NO